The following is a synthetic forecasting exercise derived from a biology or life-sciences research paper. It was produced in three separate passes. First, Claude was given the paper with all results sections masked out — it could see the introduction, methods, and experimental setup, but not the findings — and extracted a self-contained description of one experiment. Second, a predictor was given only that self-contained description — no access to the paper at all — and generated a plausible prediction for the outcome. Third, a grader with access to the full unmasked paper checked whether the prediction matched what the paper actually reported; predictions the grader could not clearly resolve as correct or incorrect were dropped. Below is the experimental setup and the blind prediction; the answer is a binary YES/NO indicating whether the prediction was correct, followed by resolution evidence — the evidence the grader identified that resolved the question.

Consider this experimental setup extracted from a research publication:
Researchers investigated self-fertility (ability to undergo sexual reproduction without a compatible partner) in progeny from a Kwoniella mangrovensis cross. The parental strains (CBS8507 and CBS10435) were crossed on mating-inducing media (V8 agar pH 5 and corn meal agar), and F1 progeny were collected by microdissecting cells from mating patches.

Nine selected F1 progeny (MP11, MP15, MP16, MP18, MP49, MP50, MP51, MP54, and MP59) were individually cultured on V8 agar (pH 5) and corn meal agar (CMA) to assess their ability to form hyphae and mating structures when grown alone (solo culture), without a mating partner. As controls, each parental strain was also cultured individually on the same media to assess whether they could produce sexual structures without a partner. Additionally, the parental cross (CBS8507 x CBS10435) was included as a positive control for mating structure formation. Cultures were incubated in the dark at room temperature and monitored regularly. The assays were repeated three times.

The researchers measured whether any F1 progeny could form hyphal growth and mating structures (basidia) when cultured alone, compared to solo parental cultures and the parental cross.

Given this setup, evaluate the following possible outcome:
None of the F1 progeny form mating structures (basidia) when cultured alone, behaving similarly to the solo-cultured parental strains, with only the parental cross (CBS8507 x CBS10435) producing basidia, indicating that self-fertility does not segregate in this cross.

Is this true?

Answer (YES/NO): NO